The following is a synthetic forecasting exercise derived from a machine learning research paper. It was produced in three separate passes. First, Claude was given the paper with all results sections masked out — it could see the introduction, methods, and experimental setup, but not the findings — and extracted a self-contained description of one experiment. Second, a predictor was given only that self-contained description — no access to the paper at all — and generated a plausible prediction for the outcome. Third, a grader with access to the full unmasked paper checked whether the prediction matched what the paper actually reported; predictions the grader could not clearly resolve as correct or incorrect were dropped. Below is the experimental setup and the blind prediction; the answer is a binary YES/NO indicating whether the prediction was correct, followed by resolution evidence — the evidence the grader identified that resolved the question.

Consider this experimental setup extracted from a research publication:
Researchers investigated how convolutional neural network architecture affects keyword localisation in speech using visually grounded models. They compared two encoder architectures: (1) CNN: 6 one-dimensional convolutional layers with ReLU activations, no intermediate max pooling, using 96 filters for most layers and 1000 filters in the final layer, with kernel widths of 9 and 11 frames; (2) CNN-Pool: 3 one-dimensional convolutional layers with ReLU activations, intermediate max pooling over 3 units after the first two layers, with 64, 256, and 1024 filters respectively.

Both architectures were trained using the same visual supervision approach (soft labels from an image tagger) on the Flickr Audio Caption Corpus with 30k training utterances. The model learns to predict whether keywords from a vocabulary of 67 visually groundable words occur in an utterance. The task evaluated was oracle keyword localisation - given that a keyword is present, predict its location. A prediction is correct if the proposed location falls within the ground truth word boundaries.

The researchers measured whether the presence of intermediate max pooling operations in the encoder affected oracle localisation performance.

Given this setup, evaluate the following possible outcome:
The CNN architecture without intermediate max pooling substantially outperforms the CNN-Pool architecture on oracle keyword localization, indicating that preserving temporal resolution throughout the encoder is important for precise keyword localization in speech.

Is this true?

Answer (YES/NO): YES